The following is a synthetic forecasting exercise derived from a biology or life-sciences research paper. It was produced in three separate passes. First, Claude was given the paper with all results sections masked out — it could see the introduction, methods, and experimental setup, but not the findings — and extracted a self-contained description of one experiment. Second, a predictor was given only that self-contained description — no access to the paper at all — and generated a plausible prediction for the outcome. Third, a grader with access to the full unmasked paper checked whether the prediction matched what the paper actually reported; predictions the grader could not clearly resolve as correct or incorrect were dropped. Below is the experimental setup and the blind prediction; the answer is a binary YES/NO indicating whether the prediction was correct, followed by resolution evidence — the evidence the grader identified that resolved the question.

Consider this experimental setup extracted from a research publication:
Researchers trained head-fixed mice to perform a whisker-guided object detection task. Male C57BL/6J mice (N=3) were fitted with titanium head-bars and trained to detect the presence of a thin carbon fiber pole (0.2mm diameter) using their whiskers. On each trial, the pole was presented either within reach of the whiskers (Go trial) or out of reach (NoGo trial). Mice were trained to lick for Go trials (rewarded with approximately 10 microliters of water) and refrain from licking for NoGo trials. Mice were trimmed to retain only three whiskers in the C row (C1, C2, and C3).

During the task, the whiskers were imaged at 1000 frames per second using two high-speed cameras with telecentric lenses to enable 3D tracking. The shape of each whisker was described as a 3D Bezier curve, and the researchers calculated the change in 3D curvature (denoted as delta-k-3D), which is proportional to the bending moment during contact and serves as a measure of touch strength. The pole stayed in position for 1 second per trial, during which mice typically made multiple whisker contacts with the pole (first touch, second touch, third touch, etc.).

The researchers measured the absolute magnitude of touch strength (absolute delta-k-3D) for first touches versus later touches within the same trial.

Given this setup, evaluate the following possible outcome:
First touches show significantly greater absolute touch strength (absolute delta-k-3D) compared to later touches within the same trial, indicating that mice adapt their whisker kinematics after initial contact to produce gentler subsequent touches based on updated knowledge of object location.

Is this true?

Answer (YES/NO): YES